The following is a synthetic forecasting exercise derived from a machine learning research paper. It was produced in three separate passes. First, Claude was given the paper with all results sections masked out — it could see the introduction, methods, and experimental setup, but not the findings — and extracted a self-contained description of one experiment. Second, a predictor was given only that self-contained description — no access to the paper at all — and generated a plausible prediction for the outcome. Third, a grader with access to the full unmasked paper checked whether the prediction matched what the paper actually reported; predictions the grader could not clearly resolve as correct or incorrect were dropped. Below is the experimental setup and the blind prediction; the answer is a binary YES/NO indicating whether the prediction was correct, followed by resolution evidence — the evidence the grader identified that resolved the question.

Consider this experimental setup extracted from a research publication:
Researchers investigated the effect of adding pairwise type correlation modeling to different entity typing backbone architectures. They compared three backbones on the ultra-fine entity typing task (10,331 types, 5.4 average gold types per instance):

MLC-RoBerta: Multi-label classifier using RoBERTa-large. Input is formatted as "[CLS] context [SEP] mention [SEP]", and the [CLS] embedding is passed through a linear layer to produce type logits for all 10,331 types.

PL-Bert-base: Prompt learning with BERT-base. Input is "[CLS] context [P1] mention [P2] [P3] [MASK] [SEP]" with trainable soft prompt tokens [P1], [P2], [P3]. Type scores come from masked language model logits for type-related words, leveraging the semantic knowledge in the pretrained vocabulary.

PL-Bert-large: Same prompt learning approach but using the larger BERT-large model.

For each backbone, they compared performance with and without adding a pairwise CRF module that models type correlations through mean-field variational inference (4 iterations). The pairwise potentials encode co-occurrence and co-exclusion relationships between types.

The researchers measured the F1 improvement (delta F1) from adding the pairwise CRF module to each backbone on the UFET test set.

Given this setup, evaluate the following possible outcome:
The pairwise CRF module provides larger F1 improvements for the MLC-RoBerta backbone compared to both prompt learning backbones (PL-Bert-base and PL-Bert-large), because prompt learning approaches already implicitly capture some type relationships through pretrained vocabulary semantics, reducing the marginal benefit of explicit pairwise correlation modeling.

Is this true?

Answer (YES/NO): YES